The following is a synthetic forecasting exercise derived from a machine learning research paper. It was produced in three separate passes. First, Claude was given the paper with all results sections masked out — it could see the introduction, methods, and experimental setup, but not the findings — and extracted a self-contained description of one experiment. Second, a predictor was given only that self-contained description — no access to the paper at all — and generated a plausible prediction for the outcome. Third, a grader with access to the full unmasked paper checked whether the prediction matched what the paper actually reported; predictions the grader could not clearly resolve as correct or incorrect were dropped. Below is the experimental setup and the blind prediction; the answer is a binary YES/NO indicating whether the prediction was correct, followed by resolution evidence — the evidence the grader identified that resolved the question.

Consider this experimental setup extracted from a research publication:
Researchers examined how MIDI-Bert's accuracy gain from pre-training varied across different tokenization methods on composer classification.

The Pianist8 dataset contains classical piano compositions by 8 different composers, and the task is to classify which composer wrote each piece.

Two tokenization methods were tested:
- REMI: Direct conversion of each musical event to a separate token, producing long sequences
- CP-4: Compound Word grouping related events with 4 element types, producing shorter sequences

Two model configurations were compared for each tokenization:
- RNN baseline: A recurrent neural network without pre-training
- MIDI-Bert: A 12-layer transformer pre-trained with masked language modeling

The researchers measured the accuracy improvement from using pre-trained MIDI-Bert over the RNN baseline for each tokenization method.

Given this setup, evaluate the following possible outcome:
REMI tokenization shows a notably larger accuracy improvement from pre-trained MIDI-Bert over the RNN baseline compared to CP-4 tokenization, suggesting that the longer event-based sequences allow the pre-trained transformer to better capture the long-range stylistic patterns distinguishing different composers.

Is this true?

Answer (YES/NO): NO